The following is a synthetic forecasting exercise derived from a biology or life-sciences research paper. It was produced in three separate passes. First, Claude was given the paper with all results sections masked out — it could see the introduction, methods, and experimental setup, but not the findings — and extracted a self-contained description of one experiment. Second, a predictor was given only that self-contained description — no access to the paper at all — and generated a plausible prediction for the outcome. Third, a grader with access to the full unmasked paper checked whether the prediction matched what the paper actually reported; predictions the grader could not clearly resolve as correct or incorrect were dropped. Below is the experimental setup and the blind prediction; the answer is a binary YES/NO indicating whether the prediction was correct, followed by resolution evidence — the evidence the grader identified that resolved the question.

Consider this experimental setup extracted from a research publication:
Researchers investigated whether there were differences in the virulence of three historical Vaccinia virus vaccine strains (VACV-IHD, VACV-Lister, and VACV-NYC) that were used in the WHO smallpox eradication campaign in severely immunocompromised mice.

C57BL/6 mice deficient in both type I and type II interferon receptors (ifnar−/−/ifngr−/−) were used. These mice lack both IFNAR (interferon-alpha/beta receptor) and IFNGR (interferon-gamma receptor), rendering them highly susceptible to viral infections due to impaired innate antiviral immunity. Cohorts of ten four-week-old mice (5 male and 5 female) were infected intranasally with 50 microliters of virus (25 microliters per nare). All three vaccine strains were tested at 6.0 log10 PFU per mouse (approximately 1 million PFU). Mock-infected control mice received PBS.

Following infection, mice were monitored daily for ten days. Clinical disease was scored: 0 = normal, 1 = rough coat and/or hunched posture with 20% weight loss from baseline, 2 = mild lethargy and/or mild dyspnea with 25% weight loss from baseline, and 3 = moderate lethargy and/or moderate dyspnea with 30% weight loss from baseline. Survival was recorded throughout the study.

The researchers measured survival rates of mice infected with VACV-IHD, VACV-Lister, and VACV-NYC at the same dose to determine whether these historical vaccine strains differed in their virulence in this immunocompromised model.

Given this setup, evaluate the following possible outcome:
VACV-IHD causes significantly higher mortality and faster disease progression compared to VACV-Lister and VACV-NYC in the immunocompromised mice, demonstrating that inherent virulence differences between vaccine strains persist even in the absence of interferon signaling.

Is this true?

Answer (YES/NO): NO